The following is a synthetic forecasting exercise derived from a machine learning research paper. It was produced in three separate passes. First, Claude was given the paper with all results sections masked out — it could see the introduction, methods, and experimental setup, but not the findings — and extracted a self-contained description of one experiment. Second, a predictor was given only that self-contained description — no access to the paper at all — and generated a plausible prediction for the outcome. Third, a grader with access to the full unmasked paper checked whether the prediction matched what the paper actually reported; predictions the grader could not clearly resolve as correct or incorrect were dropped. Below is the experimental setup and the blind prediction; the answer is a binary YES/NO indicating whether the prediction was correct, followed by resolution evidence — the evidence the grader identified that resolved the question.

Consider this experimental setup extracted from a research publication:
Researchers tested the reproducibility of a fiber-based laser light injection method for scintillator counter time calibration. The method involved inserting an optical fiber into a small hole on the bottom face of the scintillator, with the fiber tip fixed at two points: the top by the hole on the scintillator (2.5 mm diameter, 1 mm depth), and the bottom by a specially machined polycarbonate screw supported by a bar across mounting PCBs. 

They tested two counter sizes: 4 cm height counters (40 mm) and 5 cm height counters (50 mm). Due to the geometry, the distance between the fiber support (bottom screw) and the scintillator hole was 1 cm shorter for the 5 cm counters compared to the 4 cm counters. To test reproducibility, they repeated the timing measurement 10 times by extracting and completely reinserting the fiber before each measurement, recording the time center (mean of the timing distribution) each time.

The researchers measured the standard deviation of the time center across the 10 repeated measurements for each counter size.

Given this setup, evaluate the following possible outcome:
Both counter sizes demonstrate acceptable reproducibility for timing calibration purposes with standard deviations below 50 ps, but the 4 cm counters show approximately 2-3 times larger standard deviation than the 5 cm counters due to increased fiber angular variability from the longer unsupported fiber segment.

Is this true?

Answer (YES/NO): NO